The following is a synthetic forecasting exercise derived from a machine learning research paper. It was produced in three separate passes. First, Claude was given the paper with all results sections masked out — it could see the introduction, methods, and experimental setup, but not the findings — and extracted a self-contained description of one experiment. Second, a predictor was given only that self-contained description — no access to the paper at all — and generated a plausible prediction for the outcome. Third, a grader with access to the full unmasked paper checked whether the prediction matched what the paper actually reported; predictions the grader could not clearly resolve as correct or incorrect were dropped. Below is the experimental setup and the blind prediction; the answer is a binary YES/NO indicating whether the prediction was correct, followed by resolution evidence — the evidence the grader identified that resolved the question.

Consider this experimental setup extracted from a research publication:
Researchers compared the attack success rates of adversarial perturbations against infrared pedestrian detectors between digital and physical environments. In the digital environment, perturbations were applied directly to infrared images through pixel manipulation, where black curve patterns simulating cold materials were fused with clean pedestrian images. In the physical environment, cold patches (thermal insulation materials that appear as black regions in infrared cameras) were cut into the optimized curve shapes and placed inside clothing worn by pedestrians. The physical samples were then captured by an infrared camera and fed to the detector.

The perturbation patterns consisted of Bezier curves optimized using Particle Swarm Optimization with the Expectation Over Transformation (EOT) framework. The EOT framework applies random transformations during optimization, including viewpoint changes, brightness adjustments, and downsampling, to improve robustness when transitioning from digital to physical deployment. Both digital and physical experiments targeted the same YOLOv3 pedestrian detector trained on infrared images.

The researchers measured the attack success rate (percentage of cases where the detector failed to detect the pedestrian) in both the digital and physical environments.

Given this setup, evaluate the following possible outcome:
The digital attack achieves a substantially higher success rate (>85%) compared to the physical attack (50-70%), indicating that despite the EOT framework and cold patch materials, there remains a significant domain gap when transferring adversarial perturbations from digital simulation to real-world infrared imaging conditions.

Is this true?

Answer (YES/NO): YES